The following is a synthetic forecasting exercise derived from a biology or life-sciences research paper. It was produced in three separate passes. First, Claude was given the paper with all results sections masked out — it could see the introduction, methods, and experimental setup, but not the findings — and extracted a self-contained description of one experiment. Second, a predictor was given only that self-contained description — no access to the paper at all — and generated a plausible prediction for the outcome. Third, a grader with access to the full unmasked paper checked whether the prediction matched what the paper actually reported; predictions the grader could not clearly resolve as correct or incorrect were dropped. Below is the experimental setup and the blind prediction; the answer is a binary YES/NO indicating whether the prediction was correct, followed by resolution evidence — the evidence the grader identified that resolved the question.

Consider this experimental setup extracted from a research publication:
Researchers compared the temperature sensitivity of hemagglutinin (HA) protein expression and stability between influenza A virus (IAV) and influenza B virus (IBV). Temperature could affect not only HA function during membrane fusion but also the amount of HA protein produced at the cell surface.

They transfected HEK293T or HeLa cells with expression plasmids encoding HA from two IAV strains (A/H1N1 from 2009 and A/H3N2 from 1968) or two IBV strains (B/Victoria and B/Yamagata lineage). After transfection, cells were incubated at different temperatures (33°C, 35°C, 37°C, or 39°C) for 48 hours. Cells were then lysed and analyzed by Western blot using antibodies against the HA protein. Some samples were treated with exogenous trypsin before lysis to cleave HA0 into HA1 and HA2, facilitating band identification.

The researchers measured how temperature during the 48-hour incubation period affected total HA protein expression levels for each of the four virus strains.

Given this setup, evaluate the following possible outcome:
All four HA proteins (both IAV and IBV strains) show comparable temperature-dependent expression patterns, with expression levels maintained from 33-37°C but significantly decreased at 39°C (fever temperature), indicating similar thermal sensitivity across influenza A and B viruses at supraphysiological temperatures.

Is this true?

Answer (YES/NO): NO